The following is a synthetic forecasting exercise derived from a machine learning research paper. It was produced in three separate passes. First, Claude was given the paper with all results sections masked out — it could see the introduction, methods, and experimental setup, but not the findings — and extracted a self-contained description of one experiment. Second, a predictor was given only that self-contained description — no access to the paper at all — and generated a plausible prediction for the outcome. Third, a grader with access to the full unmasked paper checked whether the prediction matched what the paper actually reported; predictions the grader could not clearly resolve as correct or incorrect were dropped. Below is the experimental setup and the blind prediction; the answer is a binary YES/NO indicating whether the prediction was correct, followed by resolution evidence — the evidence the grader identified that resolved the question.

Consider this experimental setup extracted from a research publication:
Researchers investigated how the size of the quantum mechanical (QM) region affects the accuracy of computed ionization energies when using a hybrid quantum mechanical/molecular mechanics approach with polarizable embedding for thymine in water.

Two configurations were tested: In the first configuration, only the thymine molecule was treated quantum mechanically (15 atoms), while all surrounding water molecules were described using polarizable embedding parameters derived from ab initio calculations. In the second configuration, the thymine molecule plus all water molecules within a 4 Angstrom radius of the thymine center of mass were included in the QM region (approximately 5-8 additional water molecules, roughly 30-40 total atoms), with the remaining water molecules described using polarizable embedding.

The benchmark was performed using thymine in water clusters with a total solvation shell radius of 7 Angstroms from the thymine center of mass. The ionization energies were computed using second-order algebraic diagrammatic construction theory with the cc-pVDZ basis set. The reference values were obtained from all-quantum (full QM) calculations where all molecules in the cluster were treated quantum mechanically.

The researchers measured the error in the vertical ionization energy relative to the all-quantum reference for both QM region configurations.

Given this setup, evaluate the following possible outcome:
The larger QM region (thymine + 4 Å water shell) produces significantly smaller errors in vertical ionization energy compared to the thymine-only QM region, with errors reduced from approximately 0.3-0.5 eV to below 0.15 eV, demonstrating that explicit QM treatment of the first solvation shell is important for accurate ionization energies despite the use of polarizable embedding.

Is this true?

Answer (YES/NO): NO